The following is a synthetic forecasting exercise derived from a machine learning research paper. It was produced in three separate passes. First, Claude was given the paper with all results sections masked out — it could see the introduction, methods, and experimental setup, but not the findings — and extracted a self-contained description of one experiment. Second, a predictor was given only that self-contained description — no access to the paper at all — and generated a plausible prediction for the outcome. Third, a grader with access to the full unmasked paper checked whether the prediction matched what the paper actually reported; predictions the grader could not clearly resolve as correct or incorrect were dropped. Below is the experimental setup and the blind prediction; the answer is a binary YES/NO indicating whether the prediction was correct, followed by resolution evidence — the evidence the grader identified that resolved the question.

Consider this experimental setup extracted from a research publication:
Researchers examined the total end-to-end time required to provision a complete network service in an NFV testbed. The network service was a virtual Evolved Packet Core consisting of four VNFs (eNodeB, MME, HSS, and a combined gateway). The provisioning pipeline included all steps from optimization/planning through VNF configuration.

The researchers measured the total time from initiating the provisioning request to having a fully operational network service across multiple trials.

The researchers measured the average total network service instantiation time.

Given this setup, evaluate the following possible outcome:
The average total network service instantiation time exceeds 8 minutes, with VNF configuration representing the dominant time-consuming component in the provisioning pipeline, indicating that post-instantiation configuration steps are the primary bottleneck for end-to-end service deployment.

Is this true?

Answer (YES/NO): NO